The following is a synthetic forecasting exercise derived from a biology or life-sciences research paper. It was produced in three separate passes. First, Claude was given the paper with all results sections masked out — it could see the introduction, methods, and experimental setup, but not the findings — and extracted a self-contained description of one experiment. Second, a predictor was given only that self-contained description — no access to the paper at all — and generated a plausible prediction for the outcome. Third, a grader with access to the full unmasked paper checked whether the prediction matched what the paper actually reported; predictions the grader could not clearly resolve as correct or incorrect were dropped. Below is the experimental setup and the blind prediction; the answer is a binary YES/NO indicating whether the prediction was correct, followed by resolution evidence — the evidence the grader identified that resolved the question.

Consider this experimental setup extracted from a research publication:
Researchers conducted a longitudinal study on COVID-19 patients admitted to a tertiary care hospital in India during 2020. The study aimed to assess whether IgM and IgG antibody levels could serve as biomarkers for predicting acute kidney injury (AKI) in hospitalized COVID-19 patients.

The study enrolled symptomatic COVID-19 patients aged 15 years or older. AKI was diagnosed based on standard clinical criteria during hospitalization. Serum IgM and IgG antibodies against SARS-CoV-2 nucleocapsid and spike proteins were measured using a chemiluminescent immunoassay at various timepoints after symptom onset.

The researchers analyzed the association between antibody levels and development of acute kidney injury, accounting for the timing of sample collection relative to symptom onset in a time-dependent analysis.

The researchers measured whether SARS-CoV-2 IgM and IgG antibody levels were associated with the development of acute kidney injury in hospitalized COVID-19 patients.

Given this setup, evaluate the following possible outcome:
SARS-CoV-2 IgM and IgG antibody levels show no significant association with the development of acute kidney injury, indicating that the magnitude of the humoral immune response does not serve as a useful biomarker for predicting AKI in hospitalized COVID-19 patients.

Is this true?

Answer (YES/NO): YES